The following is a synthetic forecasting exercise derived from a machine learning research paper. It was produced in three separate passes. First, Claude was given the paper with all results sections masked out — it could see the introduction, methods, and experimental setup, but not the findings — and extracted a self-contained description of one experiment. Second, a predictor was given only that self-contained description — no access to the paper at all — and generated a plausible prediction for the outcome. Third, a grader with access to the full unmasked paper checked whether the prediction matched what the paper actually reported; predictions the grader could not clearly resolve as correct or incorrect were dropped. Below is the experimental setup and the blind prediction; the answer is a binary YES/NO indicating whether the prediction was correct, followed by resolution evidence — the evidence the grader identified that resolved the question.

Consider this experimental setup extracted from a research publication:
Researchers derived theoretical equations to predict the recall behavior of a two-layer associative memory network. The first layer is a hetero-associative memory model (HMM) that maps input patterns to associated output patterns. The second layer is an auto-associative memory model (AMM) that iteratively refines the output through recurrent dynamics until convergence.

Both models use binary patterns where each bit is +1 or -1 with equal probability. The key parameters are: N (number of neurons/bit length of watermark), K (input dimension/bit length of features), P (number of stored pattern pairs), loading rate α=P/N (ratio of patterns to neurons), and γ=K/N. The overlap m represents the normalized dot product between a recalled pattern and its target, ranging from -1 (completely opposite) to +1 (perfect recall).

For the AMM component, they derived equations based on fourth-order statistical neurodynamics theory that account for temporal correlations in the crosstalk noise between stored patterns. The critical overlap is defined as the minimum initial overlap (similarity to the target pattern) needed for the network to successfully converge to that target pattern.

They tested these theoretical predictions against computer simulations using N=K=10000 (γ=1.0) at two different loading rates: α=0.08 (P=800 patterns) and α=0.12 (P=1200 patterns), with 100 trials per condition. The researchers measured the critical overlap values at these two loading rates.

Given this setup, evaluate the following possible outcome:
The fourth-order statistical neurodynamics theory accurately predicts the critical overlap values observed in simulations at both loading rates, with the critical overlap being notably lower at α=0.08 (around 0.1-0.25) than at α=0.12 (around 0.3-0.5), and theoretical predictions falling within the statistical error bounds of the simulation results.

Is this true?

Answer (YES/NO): YES